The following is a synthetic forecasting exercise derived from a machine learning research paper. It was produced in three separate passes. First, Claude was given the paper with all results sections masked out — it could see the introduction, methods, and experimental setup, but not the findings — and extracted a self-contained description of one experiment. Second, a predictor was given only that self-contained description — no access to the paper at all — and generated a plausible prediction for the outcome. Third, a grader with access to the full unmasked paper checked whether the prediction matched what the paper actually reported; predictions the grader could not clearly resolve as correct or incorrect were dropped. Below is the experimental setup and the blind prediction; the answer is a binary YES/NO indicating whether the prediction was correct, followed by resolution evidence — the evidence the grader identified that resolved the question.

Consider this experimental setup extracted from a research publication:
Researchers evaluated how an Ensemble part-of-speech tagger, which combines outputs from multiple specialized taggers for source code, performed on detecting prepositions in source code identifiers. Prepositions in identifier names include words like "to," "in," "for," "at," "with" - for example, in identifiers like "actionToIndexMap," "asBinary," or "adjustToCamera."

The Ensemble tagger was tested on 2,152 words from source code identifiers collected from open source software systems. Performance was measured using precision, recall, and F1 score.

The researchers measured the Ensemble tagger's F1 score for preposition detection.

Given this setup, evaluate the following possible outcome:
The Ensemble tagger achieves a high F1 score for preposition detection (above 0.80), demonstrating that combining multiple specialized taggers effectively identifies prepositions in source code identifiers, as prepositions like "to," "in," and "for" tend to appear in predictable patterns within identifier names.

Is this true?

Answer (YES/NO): NO